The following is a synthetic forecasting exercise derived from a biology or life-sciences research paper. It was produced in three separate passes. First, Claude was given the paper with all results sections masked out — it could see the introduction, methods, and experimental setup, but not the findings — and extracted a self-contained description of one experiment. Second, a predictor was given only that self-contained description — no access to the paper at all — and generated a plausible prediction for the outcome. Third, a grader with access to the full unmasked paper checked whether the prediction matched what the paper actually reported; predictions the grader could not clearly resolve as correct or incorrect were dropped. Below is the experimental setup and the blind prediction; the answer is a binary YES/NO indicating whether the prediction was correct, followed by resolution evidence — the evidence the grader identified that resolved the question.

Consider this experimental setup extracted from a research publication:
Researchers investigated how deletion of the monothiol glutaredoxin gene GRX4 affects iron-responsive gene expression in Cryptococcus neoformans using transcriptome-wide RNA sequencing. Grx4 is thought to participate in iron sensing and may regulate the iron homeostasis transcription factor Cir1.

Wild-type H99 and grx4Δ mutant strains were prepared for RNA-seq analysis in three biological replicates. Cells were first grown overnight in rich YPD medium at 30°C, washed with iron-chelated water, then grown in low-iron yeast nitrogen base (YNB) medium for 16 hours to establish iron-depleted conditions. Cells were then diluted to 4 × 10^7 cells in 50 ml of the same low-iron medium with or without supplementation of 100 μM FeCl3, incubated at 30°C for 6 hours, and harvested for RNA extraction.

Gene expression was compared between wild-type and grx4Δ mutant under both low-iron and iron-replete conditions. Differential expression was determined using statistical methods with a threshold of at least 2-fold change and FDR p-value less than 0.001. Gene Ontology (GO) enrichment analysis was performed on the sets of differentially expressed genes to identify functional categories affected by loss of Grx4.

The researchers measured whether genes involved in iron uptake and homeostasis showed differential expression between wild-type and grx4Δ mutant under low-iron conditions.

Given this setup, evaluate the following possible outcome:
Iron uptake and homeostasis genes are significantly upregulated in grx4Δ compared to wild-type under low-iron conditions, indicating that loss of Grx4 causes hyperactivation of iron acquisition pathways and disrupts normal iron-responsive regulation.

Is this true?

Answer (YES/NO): YES